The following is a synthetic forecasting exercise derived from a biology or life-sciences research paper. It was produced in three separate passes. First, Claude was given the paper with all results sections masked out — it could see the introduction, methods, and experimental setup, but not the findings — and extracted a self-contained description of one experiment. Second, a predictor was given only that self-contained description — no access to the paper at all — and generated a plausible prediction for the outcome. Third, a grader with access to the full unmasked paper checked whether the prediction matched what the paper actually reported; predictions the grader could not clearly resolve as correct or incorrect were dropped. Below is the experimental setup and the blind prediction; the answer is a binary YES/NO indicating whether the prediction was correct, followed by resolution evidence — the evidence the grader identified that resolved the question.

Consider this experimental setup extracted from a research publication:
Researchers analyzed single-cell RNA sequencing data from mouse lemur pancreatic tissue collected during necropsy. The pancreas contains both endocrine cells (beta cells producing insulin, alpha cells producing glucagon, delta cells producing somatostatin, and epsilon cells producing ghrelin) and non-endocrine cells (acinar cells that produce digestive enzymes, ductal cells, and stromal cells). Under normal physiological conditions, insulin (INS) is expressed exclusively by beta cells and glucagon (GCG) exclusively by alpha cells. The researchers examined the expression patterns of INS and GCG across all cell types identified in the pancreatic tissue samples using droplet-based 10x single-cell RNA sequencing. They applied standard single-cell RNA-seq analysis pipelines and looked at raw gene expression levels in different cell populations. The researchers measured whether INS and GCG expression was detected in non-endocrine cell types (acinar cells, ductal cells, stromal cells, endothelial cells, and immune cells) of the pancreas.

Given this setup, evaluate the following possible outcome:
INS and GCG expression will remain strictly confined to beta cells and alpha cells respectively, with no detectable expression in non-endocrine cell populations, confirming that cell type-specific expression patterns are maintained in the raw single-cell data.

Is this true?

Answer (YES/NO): NO